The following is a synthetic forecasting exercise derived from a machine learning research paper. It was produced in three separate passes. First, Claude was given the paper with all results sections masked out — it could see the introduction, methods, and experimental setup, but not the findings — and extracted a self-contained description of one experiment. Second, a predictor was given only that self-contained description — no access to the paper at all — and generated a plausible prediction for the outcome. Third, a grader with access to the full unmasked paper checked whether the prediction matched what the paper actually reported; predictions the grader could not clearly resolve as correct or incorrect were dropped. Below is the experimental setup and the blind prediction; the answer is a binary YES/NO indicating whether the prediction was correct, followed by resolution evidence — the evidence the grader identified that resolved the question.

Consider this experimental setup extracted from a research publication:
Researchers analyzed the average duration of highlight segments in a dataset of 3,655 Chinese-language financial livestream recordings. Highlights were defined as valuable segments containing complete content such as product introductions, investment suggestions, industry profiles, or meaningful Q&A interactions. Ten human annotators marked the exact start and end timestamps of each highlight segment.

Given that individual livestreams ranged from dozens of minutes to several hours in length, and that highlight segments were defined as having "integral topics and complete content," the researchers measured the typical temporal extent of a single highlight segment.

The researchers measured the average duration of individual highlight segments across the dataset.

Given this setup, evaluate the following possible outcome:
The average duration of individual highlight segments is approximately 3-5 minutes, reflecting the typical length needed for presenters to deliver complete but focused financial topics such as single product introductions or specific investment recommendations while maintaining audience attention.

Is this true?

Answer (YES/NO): YES